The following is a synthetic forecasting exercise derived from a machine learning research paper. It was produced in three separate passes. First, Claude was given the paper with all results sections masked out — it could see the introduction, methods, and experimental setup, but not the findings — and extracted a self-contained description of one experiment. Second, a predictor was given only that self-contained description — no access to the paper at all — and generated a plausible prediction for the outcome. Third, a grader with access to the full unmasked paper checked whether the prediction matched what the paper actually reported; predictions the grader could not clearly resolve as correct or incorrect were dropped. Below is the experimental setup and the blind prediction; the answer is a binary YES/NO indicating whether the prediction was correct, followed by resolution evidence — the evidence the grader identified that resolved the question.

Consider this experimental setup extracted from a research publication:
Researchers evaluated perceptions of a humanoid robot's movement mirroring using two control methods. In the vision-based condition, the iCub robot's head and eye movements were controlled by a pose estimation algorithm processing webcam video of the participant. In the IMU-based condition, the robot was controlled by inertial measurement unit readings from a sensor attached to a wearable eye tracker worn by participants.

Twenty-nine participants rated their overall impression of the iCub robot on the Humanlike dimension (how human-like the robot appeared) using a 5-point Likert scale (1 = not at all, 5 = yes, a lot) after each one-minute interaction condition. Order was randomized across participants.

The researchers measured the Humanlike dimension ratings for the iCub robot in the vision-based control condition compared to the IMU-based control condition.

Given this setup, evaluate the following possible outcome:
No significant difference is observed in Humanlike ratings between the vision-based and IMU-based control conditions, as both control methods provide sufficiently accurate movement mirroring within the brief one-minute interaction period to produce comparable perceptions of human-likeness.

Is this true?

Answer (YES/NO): YES